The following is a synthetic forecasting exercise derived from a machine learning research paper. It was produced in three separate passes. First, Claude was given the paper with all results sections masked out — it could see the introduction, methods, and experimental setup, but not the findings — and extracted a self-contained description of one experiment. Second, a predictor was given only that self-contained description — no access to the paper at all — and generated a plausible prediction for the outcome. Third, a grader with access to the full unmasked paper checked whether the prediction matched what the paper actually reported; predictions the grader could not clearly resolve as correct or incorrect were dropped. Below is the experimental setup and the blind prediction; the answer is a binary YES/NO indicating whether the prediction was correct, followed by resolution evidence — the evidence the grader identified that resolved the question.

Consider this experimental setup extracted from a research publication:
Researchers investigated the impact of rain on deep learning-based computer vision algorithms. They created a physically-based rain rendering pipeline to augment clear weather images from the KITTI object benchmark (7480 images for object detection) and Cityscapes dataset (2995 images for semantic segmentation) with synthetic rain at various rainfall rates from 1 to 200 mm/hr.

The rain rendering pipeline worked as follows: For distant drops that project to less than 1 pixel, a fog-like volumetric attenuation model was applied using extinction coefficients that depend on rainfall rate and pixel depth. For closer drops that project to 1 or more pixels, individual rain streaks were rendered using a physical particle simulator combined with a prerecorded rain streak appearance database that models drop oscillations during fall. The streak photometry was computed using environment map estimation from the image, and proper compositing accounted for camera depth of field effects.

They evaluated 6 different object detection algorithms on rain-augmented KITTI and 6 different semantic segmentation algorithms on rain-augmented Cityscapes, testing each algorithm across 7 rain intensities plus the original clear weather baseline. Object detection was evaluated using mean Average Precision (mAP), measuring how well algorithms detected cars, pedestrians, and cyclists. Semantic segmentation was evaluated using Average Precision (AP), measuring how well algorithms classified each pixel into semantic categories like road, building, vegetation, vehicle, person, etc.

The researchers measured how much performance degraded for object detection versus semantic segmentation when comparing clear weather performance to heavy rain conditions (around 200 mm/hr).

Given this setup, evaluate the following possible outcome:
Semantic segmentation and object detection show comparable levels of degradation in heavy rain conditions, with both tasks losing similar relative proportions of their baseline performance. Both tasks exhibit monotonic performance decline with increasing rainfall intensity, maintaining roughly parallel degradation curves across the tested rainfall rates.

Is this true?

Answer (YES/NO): NO